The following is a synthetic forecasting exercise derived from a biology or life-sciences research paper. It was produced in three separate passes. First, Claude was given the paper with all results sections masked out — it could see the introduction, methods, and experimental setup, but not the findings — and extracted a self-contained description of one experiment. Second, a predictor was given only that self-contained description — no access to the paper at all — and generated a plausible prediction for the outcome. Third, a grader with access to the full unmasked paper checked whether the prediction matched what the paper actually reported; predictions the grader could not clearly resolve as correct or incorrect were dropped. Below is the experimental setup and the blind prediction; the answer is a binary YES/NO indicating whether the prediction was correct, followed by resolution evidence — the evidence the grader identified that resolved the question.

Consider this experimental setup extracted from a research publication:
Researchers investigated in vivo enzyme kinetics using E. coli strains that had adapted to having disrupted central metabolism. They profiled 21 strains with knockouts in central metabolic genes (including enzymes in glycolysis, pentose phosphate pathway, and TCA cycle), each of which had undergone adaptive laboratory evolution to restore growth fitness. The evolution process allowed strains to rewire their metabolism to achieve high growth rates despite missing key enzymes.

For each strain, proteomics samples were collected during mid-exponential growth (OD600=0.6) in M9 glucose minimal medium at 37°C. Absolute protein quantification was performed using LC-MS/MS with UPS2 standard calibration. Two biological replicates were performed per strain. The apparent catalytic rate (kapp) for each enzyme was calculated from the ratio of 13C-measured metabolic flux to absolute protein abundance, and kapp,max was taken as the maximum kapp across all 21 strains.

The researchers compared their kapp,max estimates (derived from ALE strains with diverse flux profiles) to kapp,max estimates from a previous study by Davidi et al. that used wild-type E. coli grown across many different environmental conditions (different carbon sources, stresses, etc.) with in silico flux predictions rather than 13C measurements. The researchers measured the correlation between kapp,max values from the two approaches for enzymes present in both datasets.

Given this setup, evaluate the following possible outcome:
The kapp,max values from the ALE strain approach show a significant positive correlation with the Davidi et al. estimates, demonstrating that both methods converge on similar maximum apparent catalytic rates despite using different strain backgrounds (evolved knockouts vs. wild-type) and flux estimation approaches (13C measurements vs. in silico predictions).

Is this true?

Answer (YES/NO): YES